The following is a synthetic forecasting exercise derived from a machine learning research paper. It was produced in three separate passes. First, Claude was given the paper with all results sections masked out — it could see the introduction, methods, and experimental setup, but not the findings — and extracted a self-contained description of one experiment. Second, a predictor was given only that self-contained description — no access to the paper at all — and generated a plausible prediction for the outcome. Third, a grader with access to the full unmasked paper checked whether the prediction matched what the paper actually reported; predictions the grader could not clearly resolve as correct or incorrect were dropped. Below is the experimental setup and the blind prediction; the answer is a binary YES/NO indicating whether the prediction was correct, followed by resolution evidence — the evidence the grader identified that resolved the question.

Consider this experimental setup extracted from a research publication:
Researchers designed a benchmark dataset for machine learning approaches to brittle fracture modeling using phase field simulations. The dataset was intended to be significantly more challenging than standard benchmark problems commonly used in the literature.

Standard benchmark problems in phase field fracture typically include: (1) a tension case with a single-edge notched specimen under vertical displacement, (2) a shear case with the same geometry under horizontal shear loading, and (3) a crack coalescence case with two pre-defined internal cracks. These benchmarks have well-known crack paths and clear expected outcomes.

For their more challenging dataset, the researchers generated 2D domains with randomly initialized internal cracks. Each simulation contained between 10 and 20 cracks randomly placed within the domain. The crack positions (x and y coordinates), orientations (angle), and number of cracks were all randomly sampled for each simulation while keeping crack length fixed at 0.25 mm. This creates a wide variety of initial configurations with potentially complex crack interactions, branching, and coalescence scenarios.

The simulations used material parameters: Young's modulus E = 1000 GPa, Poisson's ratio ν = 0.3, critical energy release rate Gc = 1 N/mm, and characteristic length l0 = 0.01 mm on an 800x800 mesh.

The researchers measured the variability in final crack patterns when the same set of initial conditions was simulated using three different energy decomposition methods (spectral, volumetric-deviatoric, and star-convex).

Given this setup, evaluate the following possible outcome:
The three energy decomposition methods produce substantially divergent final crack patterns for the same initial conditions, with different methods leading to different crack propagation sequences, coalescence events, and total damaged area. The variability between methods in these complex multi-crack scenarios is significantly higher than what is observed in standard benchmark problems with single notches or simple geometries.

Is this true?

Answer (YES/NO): NO